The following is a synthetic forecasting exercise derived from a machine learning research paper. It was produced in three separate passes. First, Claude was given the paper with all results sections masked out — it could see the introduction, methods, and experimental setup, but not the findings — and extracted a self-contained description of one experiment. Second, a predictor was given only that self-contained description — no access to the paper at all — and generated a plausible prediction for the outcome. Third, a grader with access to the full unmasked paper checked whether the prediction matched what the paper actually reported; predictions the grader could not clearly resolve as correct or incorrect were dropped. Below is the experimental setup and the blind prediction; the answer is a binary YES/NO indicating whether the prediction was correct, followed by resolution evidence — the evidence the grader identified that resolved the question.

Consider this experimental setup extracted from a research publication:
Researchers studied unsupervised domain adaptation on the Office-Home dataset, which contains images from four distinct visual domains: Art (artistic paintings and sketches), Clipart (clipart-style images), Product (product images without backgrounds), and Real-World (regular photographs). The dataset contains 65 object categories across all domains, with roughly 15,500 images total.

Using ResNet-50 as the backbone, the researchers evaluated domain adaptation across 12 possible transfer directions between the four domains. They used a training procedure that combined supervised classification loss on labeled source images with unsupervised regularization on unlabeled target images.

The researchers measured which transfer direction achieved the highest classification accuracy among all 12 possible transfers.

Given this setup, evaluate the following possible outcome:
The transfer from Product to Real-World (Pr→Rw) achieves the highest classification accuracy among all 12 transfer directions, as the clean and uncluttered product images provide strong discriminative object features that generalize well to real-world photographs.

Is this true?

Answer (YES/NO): NO